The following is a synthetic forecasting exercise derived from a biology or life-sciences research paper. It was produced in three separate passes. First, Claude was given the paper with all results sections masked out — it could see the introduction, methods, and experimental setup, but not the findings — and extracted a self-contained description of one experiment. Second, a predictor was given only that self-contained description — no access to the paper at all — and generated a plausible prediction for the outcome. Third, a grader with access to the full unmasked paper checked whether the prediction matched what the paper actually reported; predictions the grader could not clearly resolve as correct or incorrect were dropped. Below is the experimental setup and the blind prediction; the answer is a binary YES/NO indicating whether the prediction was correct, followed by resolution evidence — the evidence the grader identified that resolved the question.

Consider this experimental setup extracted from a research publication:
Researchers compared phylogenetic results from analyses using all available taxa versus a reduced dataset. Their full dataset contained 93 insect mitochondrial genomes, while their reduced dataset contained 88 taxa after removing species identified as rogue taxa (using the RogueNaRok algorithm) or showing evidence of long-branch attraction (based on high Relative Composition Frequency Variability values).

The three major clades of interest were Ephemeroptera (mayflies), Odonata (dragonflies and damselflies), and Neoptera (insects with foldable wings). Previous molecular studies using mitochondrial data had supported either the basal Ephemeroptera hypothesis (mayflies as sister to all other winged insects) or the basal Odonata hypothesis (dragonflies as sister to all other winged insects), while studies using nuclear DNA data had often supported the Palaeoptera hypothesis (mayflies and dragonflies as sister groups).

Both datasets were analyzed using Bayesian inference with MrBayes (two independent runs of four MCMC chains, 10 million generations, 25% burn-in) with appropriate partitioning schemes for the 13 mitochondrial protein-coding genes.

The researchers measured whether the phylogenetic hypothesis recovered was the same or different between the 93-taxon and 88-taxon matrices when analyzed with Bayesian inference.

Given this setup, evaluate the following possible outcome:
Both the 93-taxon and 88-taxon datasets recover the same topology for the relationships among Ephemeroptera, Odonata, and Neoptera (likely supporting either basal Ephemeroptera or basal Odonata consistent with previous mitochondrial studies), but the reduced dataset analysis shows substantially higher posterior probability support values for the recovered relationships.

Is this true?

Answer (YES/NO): YES